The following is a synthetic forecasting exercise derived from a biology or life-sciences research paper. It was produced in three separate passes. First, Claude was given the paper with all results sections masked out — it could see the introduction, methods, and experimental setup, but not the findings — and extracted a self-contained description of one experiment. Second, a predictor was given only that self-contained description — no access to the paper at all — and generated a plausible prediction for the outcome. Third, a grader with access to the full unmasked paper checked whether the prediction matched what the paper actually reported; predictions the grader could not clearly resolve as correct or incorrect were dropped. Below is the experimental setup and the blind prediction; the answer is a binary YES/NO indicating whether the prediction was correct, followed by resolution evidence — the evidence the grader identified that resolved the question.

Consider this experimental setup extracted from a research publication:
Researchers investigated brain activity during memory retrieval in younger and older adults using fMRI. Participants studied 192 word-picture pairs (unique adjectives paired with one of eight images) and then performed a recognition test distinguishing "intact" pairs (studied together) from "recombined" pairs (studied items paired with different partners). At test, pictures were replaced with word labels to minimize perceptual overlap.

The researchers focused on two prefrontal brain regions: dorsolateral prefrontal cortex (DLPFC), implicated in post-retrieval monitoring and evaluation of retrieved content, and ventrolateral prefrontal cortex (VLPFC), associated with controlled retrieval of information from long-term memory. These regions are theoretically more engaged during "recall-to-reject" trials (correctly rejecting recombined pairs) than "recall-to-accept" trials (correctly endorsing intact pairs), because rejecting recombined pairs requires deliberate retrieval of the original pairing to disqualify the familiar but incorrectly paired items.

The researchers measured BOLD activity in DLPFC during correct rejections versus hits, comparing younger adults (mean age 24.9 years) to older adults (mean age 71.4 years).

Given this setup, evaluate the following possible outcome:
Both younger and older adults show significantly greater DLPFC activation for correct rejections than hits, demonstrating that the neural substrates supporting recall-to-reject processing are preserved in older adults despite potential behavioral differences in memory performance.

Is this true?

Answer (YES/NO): NO